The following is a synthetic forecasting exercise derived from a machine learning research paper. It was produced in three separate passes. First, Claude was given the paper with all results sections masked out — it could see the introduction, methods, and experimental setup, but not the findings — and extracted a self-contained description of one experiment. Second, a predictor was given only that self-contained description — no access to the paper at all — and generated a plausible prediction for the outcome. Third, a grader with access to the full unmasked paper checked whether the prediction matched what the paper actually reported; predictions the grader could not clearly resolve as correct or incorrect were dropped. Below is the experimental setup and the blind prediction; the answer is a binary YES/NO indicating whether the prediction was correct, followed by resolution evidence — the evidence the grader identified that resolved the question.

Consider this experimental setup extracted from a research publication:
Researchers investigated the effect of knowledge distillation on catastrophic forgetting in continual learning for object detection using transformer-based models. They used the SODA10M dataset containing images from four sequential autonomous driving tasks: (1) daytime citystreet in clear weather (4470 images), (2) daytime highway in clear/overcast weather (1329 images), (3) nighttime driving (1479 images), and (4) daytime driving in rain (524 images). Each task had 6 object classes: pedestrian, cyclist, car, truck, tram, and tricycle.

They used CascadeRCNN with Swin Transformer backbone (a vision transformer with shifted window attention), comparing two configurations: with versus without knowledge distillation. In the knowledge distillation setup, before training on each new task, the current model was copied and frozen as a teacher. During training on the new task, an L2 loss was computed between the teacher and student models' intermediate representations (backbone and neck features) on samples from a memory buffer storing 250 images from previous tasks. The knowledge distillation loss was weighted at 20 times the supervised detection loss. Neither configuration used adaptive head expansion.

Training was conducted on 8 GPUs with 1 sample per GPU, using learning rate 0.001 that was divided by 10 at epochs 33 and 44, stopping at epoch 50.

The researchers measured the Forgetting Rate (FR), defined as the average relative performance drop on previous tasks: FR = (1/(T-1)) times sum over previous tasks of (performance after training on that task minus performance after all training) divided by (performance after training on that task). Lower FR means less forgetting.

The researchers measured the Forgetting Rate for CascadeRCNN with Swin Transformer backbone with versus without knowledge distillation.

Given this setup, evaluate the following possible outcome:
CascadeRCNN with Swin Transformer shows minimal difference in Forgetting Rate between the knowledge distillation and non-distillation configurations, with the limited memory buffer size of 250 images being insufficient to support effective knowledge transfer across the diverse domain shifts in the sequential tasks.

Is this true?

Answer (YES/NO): NO